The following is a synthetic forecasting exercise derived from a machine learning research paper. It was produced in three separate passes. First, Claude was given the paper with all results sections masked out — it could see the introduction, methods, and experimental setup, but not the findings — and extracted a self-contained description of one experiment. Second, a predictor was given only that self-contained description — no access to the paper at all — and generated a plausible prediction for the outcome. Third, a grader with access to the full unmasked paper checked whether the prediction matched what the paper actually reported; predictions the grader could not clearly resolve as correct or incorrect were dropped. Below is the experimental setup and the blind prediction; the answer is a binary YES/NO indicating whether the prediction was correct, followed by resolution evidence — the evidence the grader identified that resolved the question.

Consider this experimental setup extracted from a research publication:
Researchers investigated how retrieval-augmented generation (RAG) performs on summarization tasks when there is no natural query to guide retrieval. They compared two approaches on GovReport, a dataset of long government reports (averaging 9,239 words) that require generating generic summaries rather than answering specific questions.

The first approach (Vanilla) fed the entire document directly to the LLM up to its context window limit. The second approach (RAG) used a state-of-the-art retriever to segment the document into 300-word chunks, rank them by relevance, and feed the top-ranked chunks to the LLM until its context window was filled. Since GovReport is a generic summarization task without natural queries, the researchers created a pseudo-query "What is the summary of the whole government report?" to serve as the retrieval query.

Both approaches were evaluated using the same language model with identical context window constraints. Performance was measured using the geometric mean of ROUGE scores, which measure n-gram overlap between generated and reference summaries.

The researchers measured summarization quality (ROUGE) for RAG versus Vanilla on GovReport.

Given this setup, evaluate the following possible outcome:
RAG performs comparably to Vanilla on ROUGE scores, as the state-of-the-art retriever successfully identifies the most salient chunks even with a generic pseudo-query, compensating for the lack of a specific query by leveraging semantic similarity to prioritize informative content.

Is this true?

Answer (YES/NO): NO